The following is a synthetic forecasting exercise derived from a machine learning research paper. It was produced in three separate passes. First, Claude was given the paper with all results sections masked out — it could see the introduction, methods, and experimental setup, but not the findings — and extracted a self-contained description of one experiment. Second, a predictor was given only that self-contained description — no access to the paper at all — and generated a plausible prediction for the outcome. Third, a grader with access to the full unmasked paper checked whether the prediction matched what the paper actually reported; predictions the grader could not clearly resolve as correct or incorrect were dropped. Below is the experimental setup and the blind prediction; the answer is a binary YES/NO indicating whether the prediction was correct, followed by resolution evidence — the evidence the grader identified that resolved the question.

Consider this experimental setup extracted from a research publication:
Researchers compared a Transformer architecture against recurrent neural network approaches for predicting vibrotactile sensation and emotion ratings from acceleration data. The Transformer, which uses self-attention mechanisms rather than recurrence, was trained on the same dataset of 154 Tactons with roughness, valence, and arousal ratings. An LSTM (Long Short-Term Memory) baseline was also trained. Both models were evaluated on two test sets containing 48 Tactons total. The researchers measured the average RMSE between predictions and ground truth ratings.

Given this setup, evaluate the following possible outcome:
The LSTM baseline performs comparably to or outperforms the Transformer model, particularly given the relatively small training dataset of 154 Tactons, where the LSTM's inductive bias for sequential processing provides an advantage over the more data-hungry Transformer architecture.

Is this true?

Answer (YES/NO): YES